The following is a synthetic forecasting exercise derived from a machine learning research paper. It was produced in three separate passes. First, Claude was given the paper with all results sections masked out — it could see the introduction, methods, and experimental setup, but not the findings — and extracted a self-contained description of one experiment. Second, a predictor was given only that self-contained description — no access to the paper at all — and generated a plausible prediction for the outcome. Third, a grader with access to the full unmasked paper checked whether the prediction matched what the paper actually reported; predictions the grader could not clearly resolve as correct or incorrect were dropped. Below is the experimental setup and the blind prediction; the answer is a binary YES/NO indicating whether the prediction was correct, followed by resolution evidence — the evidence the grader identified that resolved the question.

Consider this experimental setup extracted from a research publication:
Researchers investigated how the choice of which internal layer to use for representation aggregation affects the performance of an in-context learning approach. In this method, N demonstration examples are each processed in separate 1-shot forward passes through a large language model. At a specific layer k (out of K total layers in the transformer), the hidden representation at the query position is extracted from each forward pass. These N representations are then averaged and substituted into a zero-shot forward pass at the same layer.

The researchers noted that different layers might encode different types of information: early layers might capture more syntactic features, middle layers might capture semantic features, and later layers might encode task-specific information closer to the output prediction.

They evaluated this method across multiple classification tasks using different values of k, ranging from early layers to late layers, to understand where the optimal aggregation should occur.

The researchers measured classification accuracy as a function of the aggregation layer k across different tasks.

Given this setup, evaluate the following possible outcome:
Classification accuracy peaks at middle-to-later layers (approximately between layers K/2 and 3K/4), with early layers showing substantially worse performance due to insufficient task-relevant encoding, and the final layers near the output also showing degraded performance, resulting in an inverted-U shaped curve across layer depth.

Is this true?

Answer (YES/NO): NO